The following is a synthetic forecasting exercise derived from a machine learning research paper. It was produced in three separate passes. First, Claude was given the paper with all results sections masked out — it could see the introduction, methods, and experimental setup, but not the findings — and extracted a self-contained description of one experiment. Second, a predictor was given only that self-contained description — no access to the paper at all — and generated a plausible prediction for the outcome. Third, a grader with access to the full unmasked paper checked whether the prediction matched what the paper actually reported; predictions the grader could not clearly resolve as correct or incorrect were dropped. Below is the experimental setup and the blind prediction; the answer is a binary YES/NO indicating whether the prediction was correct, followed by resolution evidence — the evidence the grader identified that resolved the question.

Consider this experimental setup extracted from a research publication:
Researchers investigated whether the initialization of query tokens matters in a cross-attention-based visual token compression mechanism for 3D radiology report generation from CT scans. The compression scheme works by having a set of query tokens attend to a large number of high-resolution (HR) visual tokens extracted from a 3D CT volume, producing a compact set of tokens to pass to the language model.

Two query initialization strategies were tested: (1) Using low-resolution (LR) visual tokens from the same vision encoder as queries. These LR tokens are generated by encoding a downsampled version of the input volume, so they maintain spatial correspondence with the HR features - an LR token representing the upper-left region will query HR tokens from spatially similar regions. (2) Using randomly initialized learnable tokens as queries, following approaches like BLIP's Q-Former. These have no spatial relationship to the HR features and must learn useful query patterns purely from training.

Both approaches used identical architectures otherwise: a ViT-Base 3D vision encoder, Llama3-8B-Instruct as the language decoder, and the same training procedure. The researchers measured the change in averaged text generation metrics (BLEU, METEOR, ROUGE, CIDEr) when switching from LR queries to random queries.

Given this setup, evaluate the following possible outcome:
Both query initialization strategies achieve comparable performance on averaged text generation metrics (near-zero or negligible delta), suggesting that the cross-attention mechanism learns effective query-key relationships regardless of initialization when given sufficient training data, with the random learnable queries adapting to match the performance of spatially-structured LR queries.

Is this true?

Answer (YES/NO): NO